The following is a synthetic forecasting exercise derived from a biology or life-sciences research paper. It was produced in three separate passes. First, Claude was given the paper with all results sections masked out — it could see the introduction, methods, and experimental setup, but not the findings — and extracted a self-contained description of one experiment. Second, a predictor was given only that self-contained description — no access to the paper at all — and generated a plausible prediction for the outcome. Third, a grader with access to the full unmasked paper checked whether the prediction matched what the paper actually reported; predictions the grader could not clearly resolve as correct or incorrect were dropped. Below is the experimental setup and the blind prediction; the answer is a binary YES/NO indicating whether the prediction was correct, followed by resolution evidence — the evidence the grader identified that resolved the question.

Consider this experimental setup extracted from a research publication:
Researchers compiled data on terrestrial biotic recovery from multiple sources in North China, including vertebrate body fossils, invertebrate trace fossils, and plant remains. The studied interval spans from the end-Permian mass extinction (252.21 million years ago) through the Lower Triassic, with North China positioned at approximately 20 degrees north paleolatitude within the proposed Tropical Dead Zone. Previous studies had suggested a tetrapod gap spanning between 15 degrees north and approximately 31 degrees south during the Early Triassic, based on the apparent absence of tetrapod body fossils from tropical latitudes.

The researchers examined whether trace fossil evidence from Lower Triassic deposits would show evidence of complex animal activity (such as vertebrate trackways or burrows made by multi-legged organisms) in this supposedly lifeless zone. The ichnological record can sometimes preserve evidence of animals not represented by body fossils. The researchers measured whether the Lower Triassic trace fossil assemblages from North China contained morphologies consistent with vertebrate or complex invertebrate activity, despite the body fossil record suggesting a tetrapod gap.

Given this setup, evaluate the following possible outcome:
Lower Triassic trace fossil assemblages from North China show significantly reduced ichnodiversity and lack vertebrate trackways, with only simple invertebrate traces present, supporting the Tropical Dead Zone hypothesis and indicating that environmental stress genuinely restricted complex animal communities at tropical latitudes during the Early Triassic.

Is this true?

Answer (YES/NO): NO